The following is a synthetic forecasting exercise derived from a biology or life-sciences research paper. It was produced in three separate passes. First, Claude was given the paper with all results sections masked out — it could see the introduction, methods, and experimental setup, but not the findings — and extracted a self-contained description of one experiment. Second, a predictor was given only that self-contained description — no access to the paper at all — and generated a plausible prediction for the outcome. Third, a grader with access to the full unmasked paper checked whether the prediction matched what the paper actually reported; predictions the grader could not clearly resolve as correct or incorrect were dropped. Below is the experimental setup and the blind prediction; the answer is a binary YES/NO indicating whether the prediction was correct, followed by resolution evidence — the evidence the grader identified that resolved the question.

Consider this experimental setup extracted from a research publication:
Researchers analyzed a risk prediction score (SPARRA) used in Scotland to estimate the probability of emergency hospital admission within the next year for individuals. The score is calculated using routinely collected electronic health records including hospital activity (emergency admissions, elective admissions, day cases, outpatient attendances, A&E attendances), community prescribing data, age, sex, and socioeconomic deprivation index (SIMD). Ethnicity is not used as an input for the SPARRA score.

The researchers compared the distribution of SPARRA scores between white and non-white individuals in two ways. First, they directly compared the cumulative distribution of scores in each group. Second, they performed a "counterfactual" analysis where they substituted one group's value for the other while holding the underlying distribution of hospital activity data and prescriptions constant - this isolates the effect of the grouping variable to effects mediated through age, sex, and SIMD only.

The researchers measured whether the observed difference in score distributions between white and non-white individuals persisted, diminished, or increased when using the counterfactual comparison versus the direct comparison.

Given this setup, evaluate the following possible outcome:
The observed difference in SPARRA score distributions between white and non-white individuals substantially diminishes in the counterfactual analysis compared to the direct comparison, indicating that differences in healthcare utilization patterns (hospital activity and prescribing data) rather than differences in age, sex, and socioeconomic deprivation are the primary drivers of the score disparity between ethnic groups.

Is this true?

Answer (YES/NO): YES